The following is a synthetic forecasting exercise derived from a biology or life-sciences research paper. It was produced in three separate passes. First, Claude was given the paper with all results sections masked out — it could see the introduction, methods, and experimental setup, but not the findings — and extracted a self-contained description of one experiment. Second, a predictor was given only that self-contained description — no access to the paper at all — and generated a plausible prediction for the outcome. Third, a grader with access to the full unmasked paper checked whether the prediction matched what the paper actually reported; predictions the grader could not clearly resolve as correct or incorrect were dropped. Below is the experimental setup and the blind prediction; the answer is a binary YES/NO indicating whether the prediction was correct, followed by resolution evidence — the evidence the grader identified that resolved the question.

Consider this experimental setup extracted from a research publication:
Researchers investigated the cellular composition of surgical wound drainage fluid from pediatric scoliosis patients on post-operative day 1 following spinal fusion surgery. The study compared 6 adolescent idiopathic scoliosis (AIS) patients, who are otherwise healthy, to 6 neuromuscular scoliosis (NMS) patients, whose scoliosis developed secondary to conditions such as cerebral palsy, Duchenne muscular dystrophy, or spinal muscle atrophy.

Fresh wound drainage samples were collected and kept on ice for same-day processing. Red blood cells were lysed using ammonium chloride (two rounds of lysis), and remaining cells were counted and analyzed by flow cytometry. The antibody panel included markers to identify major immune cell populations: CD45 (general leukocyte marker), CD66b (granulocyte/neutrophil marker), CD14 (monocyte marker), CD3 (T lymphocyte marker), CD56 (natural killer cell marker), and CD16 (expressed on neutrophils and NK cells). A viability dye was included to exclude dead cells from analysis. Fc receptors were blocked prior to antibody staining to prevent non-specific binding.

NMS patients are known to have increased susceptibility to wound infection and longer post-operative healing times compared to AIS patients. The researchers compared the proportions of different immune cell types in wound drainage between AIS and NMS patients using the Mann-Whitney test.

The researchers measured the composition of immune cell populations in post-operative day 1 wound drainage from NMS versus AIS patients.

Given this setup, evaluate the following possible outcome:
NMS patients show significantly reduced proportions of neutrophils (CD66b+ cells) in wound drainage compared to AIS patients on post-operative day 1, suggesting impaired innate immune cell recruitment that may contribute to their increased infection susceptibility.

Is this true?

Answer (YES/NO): NO